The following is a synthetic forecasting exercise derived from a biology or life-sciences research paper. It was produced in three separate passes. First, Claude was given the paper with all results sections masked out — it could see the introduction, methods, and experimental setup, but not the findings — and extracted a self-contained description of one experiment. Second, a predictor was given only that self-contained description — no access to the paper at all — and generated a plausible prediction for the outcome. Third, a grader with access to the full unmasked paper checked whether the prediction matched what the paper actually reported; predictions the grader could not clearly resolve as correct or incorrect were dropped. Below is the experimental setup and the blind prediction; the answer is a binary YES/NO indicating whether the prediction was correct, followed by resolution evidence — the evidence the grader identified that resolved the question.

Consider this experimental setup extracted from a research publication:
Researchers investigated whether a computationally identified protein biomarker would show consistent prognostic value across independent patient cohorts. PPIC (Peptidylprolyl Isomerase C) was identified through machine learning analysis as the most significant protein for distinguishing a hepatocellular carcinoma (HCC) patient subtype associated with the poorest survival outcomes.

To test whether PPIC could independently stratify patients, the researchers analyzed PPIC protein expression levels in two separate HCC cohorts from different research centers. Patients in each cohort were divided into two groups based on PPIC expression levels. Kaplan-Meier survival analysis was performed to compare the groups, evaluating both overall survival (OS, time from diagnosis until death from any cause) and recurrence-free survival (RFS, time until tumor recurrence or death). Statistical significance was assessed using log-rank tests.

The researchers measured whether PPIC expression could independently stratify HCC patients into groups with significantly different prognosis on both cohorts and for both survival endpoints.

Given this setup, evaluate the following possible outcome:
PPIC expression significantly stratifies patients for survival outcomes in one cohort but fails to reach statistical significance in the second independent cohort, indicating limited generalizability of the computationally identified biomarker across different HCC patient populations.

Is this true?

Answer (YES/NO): NO